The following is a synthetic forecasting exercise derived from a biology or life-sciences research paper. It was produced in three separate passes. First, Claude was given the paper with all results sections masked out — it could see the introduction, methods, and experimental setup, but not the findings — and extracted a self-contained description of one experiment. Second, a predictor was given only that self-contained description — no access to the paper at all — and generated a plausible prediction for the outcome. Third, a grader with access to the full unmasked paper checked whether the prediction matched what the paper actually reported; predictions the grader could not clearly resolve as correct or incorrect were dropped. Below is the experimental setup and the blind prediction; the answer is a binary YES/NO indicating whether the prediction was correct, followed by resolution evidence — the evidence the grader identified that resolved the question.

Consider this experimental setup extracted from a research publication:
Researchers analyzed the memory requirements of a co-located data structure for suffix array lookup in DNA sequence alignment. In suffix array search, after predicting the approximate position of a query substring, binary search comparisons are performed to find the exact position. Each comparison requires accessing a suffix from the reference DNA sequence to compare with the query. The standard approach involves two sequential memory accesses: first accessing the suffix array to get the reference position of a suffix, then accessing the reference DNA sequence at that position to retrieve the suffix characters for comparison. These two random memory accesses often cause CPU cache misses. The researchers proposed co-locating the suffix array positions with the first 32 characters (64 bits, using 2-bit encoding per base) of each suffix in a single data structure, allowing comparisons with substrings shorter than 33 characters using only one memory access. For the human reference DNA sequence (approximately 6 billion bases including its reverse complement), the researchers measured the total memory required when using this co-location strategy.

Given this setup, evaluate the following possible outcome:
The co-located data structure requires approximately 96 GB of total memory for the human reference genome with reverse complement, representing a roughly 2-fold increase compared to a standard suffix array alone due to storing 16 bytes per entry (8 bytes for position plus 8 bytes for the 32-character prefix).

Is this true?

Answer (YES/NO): NO